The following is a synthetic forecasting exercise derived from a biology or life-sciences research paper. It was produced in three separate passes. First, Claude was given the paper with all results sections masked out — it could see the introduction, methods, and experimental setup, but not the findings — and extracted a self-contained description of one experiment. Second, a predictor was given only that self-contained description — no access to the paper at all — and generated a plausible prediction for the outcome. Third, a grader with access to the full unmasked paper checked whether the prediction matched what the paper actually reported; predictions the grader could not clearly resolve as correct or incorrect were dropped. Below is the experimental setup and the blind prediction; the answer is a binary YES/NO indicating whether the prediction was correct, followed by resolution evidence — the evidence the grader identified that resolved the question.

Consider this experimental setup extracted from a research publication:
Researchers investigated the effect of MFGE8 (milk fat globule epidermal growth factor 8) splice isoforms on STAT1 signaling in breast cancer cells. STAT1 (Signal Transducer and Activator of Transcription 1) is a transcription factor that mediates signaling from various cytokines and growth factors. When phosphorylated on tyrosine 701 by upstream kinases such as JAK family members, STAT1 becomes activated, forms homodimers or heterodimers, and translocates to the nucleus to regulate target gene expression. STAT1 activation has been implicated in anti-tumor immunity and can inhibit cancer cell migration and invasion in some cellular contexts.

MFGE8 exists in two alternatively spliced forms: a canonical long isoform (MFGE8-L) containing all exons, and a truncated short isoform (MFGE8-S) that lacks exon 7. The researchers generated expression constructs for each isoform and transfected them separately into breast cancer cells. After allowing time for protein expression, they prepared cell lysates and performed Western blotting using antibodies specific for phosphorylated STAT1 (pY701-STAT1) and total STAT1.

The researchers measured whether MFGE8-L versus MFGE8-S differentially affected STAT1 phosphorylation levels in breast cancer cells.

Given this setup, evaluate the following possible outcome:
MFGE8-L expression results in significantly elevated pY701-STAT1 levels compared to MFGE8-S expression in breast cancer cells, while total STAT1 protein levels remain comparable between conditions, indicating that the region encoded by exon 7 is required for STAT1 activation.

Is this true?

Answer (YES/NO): NO